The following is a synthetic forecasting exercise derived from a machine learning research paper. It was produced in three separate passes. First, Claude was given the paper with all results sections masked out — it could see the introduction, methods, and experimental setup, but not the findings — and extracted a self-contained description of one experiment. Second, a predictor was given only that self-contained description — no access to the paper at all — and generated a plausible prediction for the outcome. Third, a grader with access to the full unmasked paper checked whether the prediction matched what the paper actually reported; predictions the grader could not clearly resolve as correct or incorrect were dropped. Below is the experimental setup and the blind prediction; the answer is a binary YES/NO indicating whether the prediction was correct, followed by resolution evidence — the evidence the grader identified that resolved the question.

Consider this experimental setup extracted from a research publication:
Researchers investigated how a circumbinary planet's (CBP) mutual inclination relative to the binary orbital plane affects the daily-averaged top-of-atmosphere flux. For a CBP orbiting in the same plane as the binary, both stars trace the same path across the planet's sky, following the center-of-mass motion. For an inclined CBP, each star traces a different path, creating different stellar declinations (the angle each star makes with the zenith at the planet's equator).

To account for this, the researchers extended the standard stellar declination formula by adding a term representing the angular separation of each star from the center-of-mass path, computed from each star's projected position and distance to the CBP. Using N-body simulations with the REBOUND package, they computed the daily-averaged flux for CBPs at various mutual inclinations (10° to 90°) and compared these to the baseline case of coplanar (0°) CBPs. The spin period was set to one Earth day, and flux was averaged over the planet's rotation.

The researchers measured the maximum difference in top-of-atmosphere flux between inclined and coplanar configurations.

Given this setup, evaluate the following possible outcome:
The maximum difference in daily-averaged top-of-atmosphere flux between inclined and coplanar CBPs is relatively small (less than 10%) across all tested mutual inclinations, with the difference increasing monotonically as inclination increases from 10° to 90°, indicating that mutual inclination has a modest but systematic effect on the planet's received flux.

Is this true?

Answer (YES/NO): YES